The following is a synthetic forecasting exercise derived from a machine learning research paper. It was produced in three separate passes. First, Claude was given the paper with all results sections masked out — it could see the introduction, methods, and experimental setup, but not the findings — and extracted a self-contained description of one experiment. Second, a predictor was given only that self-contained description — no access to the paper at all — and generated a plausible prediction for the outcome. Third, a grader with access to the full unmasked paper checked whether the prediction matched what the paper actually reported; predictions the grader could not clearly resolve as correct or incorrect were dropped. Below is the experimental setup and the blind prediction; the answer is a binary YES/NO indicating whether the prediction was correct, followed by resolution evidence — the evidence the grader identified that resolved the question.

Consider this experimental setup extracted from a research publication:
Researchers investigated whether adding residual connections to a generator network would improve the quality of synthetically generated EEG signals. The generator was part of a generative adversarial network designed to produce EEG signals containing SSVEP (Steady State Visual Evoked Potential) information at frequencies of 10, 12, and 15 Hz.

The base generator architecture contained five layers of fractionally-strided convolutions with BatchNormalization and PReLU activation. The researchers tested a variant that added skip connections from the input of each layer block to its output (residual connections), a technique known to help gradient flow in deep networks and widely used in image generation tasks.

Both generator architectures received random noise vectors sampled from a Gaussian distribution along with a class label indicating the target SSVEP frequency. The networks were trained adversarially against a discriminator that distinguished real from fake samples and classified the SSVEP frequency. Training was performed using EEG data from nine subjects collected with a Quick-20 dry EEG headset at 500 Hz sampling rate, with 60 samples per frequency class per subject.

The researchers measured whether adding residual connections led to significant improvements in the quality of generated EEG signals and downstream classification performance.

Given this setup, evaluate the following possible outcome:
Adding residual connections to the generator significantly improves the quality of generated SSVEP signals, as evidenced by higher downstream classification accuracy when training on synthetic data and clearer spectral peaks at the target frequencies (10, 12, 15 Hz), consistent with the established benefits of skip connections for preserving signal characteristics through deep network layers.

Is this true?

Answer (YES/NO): NO